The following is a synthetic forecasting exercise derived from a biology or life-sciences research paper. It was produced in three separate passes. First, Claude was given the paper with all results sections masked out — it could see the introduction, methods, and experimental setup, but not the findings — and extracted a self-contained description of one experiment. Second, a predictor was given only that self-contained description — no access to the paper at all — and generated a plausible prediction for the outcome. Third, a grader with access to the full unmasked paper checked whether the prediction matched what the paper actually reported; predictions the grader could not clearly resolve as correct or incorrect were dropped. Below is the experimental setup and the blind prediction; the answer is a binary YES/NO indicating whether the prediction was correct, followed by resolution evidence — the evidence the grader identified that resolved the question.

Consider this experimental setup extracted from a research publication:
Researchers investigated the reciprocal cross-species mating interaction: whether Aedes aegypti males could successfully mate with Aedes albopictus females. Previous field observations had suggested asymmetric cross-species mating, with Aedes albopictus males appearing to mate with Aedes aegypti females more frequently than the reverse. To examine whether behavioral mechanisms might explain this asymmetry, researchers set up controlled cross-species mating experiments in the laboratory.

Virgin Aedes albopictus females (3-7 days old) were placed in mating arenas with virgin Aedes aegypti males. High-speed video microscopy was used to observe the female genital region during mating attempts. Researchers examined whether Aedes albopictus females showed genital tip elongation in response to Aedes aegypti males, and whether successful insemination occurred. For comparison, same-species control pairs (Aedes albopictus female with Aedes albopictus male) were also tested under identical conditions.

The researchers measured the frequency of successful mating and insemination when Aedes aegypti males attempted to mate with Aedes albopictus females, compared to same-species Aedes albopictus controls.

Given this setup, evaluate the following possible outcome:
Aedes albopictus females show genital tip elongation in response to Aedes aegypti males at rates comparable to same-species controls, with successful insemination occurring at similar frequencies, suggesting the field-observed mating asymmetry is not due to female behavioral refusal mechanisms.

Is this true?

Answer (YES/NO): NO